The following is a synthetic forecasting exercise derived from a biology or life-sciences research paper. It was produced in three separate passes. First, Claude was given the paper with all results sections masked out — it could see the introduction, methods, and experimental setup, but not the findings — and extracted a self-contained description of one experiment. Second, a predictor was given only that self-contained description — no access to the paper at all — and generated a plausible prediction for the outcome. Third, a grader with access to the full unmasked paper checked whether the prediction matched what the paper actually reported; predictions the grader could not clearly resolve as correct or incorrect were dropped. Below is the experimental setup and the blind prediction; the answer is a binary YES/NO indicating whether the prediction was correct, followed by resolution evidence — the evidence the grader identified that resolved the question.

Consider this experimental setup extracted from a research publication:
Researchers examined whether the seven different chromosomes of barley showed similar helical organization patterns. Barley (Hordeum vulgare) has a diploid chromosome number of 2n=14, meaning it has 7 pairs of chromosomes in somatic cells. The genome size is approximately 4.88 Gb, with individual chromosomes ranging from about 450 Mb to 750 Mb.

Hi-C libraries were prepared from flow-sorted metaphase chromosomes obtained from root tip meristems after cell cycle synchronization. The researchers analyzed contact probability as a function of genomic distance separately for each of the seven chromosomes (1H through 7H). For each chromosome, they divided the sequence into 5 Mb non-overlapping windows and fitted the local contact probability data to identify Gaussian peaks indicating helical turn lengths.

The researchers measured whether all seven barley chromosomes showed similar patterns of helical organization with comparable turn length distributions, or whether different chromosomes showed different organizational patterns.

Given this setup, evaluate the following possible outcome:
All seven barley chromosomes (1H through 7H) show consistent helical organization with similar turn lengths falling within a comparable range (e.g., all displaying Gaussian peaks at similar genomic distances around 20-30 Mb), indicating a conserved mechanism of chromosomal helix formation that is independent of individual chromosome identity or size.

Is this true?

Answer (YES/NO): YES